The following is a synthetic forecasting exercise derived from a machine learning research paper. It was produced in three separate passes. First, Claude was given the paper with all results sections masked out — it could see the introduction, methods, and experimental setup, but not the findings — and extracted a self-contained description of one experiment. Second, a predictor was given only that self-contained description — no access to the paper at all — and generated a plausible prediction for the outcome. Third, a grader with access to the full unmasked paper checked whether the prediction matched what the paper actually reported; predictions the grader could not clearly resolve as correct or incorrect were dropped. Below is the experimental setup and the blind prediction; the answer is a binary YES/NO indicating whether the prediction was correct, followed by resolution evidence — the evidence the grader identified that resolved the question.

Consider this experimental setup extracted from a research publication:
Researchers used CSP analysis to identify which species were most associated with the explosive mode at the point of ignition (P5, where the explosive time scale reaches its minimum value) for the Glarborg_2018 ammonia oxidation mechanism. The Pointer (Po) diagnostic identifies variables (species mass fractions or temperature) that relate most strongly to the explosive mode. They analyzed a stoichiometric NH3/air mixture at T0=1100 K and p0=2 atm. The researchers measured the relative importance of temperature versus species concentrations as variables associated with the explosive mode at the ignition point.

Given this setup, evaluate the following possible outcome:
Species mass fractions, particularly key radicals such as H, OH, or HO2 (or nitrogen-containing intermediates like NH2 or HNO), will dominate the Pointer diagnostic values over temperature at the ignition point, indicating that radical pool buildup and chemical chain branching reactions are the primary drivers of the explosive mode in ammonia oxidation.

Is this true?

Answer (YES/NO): NO